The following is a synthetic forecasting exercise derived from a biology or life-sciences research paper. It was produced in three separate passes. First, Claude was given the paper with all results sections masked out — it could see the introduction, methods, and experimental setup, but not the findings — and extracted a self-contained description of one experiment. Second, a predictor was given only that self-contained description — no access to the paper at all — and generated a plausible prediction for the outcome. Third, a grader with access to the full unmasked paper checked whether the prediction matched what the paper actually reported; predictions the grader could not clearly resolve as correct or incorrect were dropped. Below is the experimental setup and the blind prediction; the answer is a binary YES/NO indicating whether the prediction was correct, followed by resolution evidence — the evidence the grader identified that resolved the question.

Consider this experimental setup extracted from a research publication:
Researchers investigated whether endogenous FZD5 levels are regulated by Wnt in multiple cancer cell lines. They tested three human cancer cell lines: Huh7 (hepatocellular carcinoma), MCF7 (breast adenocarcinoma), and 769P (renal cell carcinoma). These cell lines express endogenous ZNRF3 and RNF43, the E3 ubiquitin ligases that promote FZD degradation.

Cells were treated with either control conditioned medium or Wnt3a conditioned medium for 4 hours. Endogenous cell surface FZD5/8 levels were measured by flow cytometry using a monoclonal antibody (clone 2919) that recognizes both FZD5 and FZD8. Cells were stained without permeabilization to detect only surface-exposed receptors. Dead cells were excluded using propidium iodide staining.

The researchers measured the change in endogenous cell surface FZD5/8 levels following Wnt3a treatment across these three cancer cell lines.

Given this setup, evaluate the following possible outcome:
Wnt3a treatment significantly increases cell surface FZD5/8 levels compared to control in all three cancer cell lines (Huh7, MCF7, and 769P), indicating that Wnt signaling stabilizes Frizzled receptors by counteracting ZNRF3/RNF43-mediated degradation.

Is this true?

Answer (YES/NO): NO